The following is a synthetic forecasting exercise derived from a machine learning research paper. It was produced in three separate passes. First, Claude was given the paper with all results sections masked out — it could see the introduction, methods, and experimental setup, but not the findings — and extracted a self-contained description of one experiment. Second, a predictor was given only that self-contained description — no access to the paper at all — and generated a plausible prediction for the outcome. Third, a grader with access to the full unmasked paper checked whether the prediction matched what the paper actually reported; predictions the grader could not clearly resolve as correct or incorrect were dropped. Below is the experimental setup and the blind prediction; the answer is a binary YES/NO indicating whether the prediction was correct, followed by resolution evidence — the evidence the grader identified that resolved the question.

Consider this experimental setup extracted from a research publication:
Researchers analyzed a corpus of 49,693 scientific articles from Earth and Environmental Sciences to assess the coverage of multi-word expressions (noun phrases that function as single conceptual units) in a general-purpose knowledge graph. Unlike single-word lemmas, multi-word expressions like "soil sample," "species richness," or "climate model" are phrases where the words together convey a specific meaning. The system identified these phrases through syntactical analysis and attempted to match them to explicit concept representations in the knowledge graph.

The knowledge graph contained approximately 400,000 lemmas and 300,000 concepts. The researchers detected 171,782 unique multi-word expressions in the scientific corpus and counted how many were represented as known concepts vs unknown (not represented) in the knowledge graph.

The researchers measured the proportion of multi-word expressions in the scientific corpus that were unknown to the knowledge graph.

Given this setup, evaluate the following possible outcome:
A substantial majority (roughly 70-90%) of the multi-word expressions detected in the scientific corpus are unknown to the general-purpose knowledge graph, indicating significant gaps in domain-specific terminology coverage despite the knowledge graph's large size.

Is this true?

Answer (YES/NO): NO